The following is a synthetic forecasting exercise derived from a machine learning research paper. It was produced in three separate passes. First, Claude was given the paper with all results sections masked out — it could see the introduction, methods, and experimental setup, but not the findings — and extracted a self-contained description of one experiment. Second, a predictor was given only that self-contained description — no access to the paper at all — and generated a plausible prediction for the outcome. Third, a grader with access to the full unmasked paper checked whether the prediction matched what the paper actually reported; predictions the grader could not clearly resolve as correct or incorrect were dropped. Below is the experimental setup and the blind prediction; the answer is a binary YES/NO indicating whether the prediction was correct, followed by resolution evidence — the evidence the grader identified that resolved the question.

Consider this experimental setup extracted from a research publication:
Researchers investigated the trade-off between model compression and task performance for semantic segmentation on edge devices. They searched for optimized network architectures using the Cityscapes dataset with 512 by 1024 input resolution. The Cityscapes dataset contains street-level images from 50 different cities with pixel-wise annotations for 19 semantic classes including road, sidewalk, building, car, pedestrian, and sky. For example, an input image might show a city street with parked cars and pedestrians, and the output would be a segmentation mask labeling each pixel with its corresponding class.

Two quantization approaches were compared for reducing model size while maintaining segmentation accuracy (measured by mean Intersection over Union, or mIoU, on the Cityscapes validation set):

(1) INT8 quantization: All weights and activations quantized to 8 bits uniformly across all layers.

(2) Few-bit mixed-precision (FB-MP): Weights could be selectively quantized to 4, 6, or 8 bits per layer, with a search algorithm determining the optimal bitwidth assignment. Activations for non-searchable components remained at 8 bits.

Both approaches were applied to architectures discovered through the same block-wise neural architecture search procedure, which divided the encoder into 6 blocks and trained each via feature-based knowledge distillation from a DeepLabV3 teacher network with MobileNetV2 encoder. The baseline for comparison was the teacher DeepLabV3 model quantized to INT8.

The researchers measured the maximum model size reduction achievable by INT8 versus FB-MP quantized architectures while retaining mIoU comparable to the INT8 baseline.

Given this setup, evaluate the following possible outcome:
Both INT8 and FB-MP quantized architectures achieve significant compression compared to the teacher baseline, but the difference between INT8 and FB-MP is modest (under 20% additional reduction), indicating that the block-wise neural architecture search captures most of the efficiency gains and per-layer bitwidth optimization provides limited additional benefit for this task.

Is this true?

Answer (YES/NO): NO